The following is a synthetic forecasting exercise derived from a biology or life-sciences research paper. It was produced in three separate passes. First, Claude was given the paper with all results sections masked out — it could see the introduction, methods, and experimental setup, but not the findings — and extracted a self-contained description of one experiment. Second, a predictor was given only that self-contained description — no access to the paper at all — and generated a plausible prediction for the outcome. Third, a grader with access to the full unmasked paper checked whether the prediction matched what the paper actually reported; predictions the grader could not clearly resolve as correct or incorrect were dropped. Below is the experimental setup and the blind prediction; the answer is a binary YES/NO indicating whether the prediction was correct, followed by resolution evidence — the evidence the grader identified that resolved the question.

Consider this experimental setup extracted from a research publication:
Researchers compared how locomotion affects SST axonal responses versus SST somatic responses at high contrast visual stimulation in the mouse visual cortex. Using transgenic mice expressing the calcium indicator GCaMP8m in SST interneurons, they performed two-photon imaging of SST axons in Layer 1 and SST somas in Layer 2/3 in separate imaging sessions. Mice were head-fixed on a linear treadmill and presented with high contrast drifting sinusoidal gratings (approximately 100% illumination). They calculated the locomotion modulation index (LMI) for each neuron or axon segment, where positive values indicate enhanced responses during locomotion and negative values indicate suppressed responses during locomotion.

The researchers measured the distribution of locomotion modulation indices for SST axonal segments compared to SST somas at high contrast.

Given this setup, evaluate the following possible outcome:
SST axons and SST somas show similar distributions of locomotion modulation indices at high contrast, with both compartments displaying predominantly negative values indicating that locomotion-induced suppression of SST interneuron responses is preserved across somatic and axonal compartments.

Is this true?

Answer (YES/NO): NO